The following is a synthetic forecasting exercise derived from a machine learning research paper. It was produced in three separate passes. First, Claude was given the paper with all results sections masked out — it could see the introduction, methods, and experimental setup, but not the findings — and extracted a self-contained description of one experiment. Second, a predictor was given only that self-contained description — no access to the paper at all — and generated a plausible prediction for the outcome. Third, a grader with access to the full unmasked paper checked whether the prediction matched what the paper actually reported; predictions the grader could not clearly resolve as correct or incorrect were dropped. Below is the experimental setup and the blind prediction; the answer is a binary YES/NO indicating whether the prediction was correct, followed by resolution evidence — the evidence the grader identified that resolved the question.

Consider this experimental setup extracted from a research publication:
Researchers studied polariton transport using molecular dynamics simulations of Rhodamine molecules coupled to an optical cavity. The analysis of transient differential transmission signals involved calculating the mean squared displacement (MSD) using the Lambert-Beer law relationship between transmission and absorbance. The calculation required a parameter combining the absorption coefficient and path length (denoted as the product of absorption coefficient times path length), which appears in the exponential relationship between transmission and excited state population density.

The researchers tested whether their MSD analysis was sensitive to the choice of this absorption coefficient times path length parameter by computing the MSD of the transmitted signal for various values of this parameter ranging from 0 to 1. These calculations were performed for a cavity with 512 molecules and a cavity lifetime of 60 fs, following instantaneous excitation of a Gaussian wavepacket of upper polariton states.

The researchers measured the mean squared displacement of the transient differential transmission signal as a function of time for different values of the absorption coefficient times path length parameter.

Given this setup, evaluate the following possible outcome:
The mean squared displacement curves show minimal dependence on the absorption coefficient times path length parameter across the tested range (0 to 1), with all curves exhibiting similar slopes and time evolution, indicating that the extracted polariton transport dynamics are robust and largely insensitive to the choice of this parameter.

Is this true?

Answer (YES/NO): YES